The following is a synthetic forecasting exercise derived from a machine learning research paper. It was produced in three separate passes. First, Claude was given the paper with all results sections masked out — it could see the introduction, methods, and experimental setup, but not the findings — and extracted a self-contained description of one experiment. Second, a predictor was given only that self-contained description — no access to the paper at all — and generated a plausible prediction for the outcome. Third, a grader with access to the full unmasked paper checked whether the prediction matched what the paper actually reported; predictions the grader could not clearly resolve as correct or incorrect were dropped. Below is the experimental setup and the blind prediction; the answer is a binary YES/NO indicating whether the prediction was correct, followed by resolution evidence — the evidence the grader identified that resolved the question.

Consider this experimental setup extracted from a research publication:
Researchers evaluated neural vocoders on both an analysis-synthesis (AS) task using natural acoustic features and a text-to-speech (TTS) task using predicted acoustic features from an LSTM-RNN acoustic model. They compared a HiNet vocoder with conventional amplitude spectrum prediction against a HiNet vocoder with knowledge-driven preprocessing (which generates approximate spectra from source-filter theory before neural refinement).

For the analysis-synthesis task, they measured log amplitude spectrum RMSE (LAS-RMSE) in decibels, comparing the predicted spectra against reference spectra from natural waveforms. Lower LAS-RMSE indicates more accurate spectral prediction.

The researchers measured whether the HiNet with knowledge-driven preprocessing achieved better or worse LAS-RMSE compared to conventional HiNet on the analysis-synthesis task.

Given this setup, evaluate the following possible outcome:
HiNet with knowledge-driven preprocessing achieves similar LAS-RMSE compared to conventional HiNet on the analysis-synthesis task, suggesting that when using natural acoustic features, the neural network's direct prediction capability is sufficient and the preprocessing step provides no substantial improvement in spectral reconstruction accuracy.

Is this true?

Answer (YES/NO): NO